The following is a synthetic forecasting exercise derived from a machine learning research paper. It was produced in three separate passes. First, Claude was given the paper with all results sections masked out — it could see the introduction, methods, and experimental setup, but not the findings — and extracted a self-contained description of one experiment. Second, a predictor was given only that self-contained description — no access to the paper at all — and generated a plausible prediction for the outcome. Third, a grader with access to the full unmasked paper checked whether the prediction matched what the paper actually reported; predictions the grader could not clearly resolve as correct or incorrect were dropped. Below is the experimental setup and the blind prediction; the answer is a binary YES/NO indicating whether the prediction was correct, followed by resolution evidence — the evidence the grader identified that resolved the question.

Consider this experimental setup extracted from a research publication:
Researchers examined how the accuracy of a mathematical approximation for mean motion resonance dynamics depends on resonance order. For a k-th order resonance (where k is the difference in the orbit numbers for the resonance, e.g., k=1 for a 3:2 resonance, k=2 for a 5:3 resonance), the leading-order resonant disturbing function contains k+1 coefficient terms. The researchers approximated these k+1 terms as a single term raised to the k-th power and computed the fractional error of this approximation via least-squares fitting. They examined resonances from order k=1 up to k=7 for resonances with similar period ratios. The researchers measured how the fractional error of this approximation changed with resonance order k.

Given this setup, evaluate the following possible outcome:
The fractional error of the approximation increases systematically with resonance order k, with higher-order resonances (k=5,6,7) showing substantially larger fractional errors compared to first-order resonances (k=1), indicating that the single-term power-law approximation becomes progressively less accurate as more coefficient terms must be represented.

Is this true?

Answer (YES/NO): NO